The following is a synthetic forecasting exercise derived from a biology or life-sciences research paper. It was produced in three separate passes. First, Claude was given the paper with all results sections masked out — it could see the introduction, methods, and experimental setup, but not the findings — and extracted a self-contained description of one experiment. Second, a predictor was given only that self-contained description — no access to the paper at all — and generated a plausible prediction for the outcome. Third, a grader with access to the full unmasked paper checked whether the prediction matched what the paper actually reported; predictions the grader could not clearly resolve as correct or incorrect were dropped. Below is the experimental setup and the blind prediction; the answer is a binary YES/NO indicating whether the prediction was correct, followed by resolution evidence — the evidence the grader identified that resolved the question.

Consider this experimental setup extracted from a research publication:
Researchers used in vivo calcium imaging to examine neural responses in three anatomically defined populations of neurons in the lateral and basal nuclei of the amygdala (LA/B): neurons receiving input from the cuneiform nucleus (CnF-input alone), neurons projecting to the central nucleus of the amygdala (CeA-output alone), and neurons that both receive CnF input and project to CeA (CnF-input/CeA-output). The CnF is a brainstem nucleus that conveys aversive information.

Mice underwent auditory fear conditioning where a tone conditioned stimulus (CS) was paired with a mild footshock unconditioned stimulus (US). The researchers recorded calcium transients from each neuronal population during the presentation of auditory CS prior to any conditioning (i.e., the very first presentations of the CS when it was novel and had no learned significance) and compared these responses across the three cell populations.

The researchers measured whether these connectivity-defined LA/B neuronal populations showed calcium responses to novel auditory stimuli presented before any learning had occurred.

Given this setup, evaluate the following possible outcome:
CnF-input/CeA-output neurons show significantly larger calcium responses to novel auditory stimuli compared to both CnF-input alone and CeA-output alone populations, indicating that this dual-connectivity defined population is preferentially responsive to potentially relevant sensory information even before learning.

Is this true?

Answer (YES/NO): NO